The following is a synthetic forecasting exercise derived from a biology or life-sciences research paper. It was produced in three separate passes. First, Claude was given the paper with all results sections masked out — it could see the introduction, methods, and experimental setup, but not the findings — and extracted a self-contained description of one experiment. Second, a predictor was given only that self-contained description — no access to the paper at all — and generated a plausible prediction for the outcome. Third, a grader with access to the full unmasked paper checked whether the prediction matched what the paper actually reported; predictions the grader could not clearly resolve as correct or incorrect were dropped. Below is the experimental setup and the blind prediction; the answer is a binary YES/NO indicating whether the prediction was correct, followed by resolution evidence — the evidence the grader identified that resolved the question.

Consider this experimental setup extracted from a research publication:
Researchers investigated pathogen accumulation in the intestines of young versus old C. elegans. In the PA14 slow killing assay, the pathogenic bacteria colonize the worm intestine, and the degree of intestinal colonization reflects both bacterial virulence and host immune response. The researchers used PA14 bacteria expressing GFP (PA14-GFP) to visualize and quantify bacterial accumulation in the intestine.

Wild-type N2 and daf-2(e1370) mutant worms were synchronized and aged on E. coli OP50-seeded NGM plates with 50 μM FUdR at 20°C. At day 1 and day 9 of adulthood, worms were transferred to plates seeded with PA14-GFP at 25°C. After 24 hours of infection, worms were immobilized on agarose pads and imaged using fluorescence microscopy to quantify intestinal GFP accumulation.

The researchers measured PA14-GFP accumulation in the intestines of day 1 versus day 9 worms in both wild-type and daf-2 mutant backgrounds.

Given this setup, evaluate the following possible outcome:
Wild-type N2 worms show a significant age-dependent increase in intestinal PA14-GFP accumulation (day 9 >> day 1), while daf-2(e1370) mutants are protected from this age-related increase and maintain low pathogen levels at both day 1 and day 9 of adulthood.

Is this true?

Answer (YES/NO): YES